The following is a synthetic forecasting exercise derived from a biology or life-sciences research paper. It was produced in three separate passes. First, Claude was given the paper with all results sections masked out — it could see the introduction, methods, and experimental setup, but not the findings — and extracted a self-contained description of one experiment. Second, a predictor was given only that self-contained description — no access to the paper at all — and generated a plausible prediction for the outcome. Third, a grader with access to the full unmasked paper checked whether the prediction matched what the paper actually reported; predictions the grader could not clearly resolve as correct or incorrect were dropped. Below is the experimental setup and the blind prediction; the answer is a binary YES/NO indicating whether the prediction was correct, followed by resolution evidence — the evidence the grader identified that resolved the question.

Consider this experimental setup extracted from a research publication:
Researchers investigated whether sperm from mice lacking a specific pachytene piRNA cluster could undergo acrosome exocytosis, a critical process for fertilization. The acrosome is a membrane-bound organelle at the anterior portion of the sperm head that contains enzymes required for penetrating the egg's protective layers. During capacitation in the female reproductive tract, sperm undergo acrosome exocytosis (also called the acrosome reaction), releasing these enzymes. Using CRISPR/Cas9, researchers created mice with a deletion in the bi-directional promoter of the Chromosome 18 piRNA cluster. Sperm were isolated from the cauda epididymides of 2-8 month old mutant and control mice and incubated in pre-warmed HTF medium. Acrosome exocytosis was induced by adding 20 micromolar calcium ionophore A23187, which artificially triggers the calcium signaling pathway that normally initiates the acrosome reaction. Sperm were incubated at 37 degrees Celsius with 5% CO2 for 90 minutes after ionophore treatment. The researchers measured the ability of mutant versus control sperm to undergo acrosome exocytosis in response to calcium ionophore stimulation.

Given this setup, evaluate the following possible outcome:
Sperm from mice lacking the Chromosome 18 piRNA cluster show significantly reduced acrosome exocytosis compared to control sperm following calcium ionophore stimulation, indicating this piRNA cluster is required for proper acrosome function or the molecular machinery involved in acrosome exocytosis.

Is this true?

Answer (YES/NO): YES